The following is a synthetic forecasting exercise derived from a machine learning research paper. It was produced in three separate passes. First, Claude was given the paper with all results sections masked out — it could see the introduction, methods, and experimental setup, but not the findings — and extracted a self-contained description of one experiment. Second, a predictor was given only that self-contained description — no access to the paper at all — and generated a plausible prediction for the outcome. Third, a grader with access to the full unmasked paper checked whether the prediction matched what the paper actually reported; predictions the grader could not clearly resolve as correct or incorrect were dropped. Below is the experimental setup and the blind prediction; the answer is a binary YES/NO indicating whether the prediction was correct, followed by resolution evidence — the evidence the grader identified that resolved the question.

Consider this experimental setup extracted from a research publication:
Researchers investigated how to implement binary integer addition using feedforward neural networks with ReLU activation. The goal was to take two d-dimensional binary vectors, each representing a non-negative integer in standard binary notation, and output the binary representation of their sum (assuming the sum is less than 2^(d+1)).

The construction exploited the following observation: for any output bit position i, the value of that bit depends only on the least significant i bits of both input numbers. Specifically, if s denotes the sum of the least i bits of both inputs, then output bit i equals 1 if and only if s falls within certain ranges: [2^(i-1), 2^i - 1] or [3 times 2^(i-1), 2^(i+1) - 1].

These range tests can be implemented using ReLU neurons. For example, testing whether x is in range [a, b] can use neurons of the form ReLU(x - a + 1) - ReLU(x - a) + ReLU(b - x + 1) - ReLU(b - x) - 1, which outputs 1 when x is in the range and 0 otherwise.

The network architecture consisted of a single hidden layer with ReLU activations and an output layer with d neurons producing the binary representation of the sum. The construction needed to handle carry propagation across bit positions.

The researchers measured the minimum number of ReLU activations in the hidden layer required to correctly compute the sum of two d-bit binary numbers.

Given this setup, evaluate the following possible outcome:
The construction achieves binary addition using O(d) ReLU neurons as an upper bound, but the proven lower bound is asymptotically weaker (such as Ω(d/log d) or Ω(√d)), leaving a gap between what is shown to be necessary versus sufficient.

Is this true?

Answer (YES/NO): NO